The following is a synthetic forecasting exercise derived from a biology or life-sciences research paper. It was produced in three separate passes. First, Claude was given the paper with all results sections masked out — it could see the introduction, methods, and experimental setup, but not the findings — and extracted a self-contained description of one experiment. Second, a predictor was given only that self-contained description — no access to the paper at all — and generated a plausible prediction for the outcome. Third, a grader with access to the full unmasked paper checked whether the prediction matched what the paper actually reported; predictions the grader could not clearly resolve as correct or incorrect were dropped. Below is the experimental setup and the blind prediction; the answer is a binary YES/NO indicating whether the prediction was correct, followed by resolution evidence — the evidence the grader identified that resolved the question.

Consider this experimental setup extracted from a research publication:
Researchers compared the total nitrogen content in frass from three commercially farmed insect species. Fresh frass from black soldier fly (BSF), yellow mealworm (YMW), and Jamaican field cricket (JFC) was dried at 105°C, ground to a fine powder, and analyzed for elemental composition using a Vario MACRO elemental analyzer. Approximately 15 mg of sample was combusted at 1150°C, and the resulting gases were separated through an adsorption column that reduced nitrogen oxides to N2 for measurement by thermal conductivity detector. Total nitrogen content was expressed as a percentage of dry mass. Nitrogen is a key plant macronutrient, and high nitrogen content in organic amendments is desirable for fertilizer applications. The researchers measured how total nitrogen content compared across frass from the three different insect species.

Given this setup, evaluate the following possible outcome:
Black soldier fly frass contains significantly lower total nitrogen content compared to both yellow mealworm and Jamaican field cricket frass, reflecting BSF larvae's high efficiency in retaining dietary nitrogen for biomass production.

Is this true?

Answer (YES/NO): YES